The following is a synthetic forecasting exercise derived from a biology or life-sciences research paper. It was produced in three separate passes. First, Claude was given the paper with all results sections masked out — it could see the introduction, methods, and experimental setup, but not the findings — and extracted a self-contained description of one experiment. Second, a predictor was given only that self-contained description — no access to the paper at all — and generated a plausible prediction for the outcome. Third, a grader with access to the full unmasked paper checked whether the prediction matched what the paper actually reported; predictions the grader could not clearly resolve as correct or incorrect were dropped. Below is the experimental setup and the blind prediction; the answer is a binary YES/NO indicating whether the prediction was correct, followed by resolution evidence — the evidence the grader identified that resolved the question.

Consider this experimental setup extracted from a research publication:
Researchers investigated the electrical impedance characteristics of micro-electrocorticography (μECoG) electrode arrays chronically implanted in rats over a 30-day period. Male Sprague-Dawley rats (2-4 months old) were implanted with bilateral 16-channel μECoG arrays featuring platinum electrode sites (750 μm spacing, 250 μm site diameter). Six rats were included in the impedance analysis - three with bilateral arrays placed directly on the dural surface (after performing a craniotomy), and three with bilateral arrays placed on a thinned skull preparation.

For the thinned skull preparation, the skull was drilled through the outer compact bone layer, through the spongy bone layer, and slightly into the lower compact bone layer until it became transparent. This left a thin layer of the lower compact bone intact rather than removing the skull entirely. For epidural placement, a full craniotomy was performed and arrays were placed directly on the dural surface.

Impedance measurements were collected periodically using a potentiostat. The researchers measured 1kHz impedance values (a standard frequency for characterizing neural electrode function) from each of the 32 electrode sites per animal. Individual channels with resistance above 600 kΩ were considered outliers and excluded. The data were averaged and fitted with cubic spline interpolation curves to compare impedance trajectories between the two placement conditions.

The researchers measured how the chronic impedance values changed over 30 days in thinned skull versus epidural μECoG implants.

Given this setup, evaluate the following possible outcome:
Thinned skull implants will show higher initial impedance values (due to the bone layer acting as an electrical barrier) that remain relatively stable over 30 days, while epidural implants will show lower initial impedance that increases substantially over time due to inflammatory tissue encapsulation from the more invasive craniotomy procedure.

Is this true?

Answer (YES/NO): NO